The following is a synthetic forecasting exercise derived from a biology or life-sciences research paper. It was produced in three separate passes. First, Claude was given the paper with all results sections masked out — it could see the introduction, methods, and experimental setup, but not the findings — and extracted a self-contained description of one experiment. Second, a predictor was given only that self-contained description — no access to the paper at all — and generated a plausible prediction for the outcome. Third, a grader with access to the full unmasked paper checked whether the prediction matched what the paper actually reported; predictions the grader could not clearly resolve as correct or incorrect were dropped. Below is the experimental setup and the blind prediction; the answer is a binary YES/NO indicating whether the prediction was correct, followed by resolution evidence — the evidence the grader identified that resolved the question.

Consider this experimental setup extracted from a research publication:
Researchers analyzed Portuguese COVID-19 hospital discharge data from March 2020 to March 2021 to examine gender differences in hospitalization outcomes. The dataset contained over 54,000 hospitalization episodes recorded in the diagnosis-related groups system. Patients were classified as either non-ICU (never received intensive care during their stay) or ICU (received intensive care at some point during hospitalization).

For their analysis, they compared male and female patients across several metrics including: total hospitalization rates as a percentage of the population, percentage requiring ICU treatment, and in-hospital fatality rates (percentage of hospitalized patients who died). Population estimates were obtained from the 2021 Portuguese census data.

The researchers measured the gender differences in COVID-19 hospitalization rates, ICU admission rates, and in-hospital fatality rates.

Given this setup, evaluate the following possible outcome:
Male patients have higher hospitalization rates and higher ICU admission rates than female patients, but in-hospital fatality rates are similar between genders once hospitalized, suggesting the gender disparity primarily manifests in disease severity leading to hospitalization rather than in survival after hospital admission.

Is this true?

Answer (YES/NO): NO